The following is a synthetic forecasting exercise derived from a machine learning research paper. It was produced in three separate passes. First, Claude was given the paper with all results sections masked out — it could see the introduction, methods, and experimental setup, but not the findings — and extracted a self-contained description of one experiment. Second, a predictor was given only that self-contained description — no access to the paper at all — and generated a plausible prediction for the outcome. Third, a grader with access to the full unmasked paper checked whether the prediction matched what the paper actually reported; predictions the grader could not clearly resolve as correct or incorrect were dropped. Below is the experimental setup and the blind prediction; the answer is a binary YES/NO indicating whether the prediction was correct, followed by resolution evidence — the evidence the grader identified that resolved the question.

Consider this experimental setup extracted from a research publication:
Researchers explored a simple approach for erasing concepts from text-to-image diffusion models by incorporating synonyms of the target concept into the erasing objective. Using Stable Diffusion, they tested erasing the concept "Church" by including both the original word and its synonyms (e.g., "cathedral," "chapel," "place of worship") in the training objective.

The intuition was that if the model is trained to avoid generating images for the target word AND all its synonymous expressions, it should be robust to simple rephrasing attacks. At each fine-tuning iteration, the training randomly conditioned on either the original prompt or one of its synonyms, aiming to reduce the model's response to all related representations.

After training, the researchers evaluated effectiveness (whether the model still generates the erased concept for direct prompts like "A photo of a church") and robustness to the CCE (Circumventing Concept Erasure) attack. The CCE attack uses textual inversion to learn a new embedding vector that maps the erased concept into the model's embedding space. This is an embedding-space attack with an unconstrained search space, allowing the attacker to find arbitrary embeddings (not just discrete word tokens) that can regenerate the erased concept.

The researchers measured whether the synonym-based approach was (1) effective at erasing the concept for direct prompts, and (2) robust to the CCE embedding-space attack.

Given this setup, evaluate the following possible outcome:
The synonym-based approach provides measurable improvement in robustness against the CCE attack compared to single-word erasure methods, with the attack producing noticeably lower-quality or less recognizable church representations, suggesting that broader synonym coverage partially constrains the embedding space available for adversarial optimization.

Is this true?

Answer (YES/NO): NO